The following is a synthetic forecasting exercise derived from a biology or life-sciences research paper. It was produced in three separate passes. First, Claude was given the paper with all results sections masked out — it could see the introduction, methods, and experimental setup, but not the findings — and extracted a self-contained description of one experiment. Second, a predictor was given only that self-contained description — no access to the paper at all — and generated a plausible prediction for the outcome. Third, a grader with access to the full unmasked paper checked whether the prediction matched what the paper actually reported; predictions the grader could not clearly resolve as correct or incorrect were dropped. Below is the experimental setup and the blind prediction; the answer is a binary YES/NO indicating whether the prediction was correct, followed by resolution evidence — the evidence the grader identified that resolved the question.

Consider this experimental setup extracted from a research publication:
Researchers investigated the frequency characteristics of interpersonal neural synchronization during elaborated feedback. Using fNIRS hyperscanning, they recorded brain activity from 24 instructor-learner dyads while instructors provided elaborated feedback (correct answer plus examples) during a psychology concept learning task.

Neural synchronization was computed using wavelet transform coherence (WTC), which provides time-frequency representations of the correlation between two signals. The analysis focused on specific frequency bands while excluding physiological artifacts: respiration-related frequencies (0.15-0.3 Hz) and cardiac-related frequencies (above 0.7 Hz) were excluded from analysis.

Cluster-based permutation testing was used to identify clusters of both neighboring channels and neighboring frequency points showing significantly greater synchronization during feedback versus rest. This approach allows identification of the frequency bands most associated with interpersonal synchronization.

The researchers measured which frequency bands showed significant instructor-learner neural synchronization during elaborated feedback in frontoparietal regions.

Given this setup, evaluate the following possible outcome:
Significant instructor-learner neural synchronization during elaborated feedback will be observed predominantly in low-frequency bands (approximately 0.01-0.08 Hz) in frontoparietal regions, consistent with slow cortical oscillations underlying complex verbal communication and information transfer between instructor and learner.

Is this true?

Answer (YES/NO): YES